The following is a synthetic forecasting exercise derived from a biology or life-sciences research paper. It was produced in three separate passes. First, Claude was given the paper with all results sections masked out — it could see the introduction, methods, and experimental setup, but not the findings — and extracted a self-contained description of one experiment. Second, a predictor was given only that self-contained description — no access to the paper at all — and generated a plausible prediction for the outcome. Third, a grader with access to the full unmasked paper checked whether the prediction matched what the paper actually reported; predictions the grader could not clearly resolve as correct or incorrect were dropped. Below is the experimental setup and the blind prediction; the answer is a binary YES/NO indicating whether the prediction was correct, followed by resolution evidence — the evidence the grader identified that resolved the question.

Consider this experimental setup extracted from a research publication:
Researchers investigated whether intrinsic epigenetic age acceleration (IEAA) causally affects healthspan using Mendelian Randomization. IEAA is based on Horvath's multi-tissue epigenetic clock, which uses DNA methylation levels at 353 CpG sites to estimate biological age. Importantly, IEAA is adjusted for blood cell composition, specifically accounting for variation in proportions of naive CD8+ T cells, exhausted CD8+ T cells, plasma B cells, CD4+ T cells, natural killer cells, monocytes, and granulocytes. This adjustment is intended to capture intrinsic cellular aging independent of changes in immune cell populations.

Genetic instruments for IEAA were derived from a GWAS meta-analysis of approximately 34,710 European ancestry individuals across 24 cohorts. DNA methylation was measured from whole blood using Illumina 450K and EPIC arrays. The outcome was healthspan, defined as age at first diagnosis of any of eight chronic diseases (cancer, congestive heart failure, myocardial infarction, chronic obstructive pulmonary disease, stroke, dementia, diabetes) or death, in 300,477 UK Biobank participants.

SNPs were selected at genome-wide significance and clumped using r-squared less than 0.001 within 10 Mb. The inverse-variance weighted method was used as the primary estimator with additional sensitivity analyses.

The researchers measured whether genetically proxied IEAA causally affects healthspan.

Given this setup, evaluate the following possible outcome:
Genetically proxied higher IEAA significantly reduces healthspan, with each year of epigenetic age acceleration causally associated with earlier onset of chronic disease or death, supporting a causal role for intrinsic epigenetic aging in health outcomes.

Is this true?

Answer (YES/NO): NO